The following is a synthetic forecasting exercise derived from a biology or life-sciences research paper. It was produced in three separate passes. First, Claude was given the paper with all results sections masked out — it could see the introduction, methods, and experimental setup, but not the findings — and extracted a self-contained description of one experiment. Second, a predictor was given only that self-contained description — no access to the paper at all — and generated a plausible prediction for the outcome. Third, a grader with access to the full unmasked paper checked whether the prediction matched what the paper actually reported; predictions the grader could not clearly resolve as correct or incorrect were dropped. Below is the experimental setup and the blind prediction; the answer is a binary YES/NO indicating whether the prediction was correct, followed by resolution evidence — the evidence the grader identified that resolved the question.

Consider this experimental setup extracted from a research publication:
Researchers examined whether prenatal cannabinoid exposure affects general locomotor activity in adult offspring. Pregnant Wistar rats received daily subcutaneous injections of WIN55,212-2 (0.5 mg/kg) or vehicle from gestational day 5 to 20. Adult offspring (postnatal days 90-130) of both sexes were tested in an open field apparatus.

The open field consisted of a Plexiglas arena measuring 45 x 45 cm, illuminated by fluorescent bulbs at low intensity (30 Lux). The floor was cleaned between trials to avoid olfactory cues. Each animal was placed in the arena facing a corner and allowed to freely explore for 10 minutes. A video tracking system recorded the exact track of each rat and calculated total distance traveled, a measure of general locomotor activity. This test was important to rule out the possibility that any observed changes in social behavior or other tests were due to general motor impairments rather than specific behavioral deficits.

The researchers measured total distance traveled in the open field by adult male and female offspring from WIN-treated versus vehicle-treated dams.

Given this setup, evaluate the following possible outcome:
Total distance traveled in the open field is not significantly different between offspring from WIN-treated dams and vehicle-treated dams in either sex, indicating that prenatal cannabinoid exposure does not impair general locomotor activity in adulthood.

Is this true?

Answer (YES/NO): YES